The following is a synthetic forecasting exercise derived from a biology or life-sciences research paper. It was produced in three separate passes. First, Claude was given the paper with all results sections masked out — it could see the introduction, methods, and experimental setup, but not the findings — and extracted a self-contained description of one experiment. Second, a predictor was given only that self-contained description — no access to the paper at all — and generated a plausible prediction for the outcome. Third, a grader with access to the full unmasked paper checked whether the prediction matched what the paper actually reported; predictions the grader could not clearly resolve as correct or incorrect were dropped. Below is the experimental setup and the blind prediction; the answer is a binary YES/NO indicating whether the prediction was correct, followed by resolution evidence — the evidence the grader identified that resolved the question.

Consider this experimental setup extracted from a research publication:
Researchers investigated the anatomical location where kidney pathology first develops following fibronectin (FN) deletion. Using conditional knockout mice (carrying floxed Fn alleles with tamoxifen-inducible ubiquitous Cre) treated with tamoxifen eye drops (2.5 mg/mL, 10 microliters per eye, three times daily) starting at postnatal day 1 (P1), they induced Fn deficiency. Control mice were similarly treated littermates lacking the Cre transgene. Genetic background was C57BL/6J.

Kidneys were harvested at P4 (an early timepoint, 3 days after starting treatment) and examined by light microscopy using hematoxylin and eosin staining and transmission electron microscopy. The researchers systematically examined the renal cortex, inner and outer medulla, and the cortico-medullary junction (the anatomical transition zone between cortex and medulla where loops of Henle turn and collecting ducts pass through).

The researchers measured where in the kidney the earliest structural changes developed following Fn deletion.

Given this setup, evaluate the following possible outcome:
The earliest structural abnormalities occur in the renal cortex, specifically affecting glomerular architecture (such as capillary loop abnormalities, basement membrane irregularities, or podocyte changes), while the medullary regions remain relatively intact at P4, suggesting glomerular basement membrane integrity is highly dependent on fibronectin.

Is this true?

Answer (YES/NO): NO